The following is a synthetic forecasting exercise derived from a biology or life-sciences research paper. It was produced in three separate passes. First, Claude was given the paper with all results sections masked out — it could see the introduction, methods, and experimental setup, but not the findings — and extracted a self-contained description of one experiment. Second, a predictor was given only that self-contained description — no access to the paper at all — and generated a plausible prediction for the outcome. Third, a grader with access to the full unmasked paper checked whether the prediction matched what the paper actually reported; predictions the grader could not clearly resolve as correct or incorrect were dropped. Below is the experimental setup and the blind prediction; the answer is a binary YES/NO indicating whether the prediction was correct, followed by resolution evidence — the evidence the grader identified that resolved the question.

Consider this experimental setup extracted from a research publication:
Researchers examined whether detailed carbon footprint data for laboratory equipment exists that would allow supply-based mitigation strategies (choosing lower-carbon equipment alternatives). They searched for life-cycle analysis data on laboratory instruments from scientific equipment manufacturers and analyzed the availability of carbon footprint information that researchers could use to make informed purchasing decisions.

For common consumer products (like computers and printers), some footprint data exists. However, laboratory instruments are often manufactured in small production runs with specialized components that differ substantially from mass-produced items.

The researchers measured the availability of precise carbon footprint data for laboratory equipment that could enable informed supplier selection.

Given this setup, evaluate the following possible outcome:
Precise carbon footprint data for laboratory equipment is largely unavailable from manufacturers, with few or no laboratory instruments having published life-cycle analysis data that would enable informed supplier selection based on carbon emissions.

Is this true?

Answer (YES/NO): YES